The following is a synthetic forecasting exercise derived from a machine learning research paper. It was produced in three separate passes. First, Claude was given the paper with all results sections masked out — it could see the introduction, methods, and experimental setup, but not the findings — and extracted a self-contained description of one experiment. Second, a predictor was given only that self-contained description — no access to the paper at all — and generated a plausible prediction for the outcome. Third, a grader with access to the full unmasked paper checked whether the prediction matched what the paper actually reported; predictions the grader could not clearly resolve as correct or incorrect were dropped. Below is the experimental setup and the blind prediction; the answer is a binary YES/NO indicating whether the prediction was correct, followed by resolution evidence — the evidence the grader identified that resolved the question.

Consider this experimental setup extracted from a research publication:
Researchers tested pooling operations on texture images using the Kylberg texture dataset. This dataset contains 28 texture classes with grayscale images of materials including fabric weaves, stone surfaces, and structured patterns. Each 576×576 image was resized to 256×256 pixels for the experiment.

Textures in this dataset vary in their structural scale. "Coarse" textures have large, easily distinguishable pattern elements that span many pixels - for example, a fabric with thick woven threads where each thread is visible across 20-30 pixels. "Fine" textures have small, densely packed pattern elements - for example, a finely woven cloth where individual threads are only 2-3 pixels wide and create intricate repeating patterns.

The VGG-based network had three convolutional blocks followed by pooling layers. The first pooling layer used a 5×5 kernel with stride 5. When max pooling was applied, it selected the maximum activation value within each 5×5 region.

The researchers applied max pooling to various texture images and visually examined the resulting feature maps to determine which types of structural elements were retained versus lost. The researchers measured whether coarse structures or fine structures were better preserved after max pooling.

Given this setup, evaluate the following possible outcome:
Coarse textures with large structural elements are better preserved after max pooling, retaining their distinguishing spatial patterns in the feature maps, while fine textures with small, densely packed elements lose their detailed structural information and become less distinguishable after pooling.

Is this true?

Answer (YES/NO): YES